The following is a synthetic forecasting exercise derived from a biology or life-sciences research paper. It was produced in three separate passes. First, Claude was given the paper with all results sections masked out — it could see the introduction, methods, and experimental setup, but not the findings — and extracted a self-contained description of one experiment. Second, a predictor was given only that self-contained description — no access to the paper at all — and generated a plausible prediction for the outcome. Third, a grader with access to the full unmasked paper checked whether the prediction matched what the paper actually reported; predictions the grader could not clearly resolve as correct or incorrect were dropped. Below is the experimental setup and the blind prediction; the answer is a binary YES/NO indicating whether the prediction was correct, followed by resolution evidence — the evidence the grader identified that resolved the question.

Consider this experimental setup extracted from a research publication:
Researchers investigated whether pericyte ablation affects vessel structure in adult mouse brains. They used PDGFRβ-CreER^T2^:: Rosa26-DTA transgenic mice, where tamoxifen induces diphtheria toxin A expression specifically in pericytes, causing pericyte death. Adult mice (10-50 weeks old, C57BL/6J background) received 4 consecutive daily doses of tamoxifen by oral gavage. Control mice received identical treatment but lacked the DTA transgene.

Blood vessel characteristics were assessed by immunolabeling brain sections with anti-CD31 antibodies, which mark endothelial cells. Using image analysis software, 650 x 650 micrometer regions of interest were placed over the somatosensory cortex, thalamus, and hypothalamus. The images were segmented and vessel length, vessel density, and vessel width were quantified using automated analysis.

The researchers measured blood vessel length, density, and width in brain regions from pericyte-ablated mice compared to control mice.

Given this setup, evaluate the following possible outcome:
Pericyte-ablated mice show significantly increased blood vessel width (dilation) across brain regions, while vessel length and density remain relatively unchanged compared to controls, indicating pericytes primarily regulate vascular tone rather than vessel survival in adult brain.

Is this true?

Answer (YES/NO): NO